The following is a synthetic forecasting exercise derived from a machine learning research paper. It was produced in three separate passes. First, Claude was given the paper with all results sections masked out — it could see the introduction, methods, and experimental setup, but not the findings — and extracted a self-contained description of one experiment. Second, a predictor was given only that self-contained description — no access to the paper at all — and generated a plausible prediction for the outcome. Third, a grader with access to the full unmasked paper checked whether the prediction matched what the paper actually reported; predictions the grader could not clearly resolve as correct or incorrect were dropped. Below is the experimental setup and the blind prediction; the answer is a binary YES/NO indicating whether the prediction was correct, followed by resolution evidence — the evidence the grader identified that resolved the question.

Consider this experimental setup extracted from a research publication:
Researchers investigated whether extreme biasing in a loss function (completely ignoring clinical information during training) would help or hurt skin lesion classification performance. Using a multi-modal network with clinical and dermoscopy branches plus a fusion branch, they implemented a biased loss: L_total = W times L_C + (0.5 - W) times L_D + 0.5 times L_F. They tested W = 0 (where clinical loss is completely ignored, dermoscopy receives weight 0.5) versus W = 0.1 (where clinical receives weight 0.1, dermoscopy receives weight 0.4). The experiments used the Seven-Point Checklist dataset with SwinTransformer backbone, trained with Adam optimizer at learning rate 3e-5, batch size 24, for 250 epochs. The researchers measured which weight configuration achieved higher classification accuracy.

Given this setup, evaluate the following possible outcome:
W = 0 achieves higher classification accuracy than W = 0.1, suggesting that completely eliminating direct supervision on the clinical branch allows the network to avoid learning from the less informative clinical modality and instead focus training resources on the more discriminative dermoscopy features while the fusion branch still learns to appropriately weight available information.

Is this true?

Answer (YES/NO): NO